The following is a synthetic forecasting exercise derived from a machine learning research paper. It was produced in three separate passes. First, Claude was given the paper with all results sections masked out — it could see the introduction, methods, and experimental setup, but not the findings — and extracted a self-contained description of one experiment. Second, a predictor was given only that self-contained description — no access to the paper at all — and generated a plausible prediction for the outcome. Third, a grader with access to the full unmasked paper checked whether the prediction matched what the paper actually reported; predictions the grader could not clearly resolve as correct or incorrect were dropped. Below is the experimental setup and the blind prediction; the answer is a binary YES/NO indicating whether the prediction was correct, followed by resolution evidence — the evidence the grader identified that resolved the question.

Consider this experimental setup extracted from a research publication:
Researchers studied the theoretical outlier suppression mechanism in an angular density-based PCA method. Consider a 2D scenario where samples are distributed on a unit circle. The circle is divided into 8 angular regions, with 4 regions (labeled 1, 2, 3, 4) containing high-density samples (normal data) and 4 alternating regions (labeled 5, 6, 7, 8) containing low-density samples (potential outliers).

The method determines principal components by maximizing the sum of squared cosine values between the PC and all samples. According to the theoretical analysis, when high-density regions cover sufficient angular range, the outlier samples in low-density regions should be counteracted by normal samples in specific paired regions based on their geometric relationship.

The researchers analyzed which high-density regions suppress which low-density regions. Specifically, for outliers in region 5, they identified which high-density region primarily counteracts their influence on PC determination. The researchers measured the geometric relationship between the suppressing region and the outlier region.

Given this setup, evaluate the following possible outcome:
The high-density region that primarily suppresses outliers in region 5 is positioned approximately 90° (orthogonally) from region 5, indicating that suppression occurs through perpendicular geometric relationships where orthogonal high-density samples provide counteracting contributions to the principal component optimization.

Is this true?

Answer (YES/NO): YES